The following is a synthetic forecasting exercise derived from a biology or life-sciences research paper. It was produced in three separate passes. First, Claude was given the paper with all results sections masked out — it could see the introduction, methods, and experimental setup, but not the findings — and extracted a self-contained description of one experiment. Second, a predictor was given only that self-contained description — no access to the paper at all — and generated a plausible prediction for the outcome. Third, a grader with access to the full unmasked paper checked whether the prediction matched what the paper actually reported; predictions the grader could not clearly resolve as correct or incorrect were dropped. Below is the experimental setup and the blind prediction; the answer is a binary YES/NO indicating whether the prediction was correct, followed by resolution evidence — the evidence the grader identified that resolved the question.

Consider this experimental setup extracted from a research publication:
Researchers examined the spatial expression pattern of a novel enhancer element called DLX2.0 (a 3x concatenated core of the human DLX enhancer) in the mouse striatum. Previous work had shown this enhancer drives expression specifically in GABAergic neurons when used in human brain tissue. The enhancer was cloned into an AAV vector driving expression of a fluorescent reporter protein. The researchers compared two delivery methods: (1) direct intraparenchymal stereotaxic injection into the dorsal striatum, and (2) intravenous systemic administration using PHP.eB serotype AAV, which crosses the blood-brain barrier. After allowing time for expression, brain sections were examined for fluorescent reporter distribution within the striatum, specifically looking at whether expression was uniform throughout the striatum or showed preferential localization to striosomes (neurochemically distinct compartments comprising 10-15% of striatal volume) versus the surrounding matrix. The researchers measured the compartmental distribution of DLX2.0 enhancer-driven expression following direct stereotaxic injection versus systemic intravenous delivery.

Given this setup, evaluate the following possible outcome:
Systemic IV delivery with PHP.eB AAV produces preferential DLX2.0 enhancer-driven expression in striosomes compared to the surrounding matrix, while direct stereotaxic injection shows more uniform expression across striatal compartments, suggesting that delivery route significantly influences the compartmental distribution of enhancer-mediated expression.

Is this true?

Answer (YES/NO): NO